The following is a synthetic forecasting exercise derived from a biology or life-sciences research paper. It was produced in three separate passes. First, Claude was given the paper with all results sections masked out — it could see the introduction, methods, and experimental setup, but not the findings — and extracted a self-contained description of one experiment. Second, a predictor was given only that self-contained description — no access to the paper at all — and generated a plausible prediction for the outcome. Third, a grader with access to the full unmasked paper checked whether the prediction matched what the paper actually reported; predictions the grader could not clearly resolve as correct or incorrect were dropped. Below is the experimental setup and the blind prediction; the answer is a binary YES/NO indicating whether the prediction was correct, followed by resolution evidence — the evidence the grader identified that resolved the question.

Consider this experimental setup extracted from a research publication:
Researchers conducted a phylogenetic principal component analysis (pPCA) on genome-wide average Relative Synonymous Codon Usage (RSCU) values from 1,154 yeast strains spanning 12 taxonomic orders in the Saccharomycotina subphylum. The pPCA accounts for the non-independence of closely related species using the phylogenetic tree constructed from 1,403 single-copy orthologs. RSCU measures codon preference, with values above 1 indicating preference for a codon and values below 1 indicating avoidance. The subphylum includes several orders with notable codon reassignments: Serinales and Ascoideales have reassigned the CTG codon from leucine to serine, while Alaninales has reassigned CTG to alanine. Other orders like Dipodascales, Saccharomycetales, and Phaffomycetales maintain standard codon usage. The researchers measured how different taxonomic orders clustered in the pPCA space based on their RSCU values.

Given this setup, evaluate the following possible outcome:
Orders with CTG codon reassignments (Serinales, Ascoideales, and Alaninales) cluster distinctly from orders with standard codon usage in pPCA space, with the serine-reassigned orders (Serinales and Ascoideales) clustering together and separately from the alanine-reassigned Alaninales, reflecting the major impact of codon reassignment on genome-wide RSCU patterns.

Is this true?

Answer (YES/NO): NO